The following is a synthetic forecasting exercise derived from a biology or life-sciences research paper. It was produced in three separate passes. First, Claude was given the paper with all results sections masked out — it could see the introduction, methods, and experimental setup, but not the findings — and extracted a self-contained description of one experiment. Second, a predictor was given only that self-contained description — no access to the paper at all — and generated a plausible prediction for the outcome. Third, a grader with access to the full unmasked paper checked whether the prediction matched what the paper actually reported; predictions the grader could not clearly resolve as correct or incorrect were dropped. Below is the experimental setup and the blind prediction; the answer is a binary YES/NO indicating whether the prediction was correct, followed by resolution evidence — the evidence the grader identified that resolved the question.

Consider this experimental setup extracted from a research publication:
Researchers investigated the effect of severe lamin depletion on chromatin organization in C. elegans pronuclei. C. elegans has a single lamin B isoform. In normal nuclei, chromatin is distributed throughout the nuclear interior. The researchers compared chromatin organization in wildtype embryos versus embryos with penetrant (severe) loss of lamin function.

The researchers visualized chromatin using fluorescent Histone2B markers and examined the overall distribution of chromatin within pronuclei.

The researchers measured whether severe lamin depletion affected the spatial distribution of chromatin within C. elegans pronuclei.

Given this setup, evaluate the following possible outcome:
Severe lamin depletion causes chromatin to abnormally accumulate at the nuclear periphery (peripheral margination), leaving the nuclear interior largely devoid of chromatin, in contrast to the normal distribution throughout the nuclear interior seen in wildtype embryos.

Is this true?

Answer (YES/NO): YES